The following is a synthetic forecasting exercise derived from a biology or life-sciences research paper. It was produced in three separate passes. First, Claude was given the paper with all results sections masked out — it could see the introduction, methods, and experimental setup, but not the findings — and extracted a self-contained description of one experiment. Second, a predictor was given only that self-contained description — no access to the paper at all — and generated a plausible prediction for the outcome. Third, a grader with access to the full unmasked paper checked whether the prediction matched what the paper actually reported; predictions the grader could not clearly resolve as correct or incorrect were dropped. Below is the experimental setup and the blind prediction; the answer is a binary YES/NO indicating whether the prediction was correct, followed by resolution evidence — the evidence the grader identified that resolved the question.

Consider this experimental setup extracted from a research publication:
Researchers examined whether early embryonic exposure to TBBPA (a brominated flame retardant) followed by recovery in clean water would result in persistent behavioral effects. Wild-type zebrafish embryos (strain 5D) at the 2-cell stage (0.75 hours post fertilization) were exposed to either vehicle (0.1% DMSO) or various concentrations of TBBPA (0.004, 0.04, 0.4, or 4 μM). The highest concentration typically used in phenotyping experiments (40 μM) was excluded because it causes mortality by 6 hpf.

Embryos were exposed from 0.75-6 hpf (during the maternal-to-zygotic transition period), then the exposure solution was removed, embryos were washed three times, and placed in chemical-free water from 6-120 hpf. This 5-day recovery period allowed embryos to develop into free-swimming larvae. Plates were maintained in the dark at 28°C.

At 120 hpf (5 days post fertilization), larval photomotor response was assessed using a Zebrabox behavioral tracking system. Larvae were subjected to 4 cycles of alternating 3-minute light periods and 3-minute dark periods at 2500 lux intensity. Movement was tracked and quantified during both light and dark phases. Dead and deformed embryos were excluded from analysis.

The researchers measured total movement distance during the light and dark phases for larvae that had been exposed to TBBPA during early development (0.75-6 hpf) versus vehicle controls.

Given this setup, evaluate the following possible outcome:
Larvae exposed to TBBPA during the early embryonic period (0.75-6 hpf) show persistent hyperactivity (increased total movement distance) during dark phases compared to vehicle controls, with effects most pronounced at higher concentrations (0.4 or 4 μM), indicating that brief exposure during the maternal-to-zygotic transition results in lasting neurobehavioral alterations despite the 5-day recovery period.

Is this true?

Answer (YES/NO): NO